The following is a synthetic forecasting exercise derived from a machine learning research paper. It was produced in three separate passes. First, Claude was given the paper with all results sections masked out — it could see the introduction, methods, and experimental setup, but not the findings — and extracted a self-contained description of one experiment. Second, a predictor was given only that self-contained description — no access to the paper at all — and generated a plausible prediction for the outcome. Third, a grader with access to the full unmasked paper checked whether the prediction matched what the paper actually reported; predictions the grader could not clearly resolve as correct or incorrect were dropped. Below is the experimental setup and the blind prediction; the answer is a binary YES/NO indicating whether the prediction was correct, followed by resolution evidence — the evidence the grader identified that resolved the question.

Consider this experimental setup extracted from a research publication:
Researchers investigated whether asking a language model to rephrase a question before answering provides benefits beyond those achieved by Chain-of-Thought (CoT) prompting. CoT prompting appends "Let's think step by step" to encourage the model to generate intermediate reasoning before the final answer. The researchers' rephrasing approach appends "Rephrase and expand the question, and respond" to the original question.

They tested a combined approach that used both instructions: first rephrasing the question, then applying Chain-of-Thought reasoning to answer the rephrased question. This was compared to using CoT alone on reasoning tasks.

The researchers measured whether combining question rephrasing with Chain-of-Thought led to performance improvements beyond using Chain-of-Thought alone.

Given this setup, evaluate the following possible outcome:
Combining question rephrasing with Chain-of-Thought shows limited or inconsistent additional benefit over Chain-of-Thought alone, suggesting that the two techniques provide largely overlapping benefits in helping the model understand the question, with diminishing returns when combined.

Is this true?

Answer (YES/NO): NO